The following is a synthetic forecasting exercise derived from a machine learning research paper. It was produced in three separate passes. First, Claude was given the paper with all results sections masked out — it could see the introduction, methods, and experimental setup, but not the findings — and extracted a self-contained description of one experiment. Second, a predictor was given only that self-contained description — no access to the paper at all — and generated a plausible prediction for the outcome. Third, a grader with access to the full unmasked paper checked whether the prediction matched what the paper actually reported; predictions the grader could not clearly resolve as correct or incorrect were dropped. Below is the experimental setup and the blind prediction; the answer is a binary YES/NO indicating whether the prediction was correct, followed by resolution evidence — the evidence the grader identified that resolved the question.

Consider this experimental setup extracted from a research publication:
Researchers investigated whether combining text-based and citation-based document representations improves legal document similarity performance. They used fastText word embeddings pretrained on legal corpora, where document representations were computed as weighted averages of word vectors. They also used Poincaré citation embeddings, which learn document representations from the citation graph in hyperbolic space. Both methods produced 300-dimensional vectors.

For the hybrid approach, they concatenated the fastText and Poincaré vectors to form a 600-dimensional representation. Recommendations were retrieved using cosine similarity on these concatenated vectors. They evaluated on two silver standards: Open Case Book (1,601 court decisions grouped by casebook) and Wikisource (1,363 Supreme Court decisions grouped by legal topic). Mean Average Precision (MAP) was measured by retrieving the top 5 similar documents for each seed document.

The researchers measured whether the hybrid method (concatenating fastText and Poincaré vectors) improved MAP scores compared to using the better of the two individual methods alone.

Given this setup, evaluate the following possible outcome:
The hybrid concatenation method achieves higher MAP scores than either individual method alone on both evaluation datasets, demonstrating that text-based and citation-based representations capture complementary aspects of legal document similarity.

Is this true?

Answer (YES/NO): NO